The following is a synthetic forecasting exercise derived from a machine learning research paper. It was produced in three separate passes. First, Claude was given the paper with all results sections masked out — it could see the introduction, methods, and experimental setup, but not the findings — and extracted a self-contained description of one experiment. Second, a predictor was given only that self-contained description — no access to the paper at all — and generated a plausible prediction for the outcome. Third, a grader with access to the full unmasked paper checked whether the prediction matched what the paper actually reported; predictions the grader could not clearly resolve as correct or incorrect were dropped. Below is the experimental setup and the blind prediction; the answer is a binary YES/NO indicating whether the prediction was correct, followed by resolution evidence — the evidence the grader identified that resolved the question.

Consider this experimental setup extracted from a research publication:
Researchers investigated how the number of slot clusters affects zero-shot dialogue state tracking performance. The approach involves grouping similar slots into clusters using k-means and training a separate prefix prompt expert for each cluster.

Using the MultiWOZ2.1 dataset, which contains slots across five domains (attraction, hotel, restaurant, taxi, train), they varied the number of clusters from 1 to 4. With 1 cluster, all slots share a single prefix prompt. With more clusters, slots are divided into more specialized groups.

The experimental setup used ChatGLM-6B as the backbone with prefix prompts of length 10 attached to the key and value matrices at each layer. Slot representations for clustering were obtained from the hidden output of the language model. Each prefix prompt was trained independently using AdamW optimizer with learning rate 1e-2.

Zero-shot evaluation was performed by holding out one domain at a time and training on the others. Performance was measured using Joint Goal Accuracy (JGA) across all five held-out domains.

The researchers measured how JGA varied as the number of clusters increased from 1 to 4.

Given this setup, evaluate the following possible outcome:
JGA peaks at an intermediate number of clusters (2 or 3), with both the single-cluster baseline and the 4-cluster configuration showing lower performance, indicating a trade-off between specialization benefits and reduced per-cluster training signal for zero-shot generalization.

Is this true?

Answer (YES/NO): NO